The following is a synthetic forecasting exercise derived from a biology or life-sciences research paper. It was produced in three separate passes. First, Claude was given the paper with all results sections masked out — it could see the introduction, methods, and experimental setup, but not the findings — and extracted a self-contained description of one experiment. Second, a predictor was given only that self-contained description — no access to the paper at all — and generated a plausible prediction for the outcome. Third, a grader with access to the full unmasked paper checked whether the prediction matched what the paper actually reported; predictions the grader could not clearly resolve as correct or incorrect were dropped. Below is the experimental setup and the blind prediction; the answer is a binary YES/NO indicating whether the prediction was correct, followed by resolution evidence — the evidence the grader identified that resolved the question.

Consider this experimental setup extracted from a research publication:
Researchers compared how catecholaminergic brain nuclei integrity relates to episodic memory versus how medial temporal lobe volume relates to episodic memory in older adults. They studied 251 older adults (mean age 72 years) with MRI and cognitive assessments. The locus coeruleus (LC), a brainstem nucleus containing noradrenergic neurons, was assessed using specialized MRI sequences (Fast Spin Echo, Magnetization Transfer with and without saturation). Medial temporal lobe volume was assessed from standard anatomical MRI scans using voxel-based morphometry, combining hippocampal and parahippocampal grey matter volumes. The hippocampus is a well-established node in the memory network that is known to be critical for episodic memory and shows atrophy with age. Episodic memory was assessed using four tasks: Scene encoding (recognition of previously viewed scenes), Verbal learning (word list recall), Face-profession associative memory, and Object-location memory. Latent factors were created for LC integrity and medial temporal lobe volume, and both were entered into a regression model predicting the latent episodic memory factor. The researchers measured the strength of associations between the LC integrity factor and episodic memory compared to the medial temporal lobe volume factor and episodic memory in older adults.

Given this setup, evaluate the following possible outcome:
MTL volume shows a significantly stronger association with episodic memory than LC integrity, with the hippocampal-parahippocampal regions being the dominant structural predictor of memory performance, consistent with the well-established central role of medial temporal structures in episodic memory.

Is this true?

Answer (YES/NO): NO